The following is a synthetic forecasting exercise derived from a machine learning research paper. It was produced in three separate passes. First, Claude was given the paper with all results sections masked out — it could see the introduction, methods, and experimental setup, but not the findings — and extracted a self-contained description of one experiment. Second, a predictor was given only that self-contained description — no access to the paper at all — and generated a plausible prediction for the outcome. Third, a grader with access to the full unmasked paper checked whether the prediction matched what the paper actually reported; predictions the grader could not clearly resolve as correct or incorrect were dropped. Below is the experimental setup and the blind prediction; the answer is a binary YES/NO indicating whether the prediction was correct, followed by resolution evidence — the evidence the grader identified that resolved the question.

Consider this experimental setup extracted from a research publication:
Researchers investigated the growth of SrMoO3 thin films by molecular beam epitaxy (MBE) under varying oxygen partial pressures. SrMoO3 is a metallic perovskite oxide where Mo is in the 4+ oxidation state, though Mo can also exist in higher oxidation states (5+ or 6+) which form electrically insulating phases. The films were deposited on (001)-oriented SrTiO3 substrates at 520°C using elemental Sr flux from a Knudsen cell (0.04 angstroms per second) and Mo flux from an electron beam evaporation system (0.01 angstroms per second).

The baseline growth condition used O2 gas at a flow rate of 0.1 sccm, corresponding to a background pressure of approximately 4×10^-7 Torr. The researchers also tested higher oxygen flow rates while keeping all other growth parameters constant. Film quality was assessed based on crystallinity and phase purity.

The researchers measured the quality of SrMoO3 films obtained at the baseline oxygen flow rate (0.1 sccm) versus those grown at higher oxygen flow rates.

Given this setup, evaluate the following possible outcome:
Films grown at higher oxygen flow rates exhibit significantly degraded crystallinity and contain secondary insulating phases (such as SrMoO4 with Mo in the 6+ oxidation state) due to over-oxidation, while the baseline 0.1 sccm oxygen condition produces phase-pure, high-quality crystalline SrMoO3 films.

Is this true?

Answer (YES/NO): NO